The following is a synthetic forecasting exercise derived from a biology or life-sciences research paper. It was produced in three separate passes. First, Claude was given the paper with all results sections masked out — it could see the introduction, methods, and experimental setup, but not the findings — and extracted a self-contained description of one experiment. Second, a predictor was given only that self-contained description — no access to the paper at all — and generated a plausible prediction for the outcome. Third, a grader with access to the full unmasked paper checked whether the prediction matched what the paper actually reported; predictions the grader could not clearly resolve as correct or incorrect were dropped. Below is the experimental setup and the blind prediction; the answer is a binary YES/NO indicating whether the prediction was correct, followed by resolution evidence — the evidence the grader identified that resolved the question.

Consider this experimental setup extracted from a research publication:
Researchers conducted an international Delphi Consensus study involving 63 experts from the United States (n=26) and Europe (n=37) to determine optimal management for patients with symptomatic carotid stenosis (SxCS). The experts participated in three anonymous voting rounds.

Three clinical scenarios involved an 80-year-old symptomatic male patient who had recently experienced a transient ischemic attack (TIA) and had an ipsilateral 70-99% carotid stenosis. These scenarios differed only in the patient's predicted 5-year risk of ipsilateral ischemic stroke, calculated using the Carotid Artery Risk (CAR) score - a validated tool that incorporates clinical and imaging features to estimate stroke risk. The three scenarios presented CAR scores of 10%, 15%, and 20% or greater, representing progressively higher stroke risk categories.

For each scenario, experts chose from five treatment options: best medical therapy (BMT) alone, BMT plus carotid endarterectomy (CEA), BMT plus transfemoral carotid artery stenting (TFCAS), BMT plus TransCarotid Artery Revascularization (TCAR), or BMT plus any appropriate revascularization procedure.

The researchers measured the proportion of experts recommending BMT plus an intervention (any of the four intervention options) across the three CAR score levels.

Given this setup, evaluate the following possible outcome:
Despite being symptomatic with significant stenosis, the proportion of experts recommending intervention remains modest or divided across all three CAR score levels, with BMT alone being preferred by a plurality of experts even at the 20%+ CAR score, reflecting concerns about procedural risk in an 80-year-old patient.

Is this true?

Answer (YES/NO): NO